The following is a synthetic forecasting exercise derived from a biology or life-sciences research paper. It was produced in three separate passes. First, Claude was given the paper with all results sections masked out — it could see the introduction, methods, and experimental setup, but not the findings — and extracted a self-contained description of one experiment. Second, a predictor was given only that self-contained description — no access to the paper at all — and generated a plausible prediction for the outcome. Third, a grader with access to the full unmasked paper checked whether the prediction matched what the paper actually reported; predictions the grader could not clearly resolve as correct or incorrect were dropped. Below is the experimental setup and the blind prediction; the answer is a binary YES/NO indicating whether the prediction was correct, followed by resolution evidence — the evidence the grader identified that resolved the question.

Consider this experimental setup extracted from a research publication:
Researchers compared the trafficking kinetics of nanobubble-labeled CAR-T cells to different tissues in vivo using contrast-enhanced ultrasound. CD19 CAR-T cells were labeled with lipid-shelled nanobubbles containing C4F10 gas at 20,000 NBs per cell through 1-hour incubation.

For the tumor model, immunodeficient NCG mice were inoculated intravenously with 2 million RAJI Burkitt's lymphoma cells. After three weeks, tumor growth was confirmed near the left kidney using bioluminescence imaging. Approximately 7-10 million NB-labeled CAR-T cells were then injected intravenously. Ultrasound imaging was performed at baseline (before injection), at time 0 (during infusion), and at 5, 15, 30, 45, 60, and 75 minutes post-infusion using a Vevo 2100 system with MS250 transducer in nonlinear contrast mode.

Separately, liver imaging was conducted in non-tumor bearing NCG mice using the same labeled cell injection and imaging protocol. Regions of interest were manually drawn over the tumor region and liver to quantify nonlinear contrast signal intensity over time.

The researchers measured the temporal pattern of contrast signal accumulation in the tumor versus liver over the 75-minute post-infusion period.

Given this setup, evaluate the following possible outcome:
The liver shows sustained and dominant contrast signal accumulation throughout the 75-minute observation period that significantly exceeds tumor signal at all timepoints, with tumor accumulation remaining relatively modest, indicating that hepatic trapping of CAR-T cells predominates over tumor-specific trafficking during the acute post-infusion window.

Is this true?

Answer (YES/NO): NO